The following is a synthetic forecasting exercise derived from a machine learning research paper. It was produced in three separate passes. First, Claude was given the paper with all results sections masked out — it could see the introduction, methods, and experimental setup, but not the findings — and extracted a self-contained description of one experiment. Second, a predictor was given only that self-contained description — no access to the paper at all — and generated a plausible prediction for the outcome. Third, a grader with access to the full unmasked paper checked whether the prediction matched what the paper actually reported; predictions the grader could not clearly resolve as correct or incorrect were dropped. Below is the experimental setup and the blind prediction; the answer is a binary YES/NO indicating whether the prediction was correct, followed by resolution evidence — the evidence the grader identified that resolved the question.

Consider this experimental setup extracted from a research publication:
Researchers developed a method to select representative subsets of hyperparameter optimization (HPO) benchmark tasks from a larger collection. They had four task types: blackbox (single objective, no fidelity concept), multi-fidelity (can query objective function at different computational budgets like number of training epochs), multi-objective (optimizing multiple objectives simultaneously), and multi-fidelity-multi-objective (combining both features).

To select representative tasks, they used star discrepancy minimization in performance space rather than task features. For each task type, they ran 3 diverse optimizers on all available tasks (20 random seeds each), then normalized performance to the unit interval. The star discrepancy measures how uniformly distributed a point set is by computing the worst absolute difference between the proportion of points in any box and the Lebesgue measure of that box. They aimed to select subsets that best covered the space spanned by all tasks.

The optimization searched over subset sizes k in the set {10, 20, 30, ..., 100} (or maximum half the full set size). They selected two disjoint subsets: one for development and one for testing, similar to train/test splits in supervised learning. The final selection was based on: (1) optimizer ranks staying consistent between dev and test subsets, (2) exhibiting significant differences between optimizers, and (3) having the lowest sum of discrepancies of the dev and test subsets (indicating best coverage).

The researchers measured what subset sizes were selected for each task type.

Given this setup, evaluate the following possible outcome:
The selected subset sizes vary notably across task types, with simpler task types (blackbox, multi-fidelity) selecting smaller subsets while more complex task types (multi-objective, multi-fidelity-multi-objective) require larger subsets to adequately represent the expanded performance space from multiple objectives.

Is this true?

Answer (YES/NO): NO